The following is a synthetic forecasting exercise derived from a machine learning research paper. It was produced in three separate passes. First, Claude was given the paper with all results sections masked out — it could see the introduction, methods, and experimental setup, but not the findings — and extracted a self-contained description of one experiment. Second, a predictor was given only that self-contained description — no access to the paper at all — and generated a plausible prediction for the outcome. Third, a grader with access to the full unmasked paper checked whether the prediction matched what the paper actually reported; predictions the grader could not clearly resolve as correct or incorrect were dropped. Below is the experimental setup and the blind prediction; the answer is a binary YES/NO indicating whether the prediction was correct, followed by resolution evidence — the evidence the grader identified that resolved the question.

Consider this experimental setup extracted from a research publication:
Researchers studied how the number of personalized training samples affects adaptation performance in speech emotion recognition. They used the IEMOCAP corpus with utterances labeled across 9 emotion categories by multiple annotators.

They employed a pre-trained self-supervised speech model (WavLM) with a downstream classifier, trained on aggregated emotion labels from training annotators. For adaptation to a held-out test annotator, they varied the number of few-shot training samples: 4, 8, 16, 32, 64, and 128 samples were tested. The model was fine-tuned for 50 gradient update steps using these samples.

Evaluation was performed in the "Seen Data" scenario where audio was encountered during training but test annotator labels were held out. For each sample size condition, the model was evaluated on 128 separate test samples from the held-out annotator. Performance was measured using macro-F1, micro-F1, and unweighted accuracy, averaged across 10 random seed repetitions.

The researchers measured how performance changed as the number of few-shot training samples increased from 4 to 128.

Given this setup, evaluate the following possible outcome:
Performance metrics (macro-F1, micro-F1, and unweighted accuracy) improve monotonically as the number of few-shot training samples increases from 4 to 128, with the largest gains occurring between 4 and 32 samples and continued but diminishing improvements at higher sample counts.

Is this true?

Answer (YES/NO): NO